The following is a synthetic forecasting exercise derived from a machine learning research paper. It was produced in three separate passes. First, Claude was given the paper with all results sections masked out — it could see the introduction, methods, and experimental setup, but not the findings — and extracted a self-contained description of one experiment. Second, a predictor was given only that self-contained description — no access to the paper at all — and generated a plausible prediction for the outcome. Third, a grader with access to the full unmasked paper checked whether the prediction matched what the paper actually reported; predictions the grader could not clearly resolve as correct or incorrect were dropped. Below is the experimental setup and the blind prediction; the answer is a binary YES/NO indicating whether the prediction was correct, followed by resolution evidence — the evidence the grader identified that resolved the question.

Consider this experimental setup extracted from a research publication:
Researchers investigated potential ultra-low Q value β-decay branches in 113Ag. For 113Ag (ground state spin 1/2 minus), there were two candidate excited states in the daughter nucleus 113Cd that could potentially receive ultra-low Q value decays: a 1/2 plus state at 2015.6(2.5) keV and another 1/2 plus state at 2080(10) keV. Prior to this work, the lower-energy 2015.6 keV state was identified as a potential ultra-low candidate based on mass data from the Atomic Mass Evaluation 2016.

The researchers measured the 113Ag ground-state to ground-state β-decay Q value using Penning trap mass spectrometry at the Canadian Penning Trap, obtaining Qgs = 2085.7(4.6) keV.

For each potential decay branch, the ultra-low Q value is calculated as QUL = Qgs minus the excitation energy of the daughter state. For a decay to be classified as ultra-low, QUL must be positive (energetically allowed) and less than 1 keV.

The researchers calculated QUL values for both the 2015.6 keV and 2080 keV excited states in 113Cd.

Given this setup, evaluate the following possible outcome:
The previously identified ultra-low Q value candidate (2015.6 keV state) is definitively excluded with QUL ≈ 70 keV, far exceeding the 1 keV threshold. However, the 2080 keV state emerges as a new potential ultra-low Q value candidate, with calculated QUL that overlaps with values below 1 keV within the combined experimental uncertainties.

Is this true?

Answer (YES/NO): YES